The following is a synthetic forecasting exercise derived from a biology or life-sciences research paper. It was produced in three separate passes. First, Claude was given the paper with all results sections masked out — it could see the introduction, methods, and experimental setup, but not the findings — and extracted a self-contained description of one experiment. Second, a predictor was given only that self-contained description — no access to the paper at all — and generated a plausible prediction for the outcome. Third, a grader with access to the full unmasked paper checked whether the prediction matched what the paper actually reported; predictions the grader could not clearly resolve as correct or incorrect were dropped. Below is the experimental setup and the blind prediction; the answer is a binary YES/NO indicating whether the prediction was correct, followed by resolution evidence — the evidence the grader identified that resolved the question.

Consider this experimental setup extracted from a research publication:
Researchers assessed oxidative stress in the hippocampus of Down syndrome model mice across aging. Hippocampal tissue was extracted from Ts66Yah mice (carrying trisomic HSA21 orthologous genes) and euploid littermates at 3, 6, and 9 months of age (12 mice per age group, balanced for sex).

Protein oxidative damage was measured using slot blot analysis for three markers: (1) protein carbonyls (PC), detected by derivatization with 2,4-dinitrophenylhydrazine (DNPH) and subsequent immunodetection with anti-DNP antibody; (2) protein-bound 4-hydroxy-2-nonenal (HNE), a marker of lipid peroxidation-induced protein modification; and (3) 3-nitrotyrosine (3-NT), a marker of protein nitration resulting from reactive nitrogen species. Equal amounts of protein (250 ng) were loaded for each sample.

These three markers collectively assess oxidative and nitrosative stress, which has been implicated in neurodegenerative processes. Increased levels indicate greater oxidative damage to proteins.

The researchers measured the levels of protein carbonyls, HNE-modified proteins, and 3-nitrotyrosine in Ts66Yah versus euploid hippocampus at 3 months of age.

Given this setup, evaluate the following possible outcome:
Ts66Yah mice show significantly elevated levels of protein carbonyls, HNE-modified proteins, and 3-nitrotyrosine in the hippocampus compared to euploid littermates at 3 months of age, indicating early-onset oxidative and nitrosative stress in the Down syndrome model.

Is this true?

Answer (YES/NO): NO